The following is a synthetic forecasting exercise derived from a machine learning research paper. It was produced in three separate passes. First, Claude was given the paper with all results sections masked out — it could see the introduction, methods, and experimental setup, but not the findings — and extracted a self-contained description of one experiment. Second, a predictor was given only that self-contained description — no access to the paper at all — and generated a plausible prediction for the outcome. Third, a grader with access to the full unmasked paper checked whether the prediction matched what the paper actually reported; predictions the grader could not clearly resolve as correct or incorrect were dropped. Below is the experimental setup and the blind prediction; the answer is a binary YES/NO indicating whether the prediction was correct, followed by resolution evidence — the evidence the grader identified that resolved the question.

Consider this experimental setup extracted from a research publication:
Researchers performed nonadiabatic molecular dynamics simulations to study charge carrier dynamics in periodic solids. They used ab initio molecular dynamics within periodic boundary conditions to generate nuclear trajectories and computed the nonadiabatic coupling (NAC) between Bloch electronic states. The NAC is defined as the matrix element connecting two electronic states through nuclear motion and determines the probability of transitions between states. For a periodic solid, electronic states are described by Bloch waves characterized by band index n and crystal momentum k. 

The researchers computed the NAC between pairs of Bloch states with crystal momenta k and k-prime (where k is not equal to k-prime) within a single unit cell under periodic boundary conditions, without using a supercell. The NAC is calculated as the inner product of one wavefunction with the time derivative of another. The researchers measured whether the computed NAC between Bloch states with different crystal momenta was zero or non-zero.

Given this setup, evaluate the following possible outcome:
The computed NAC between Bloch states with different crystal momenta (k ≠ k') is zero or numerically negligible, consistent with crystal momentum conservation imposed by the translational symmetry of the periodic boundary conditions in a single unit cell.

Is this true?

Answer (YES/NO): YES